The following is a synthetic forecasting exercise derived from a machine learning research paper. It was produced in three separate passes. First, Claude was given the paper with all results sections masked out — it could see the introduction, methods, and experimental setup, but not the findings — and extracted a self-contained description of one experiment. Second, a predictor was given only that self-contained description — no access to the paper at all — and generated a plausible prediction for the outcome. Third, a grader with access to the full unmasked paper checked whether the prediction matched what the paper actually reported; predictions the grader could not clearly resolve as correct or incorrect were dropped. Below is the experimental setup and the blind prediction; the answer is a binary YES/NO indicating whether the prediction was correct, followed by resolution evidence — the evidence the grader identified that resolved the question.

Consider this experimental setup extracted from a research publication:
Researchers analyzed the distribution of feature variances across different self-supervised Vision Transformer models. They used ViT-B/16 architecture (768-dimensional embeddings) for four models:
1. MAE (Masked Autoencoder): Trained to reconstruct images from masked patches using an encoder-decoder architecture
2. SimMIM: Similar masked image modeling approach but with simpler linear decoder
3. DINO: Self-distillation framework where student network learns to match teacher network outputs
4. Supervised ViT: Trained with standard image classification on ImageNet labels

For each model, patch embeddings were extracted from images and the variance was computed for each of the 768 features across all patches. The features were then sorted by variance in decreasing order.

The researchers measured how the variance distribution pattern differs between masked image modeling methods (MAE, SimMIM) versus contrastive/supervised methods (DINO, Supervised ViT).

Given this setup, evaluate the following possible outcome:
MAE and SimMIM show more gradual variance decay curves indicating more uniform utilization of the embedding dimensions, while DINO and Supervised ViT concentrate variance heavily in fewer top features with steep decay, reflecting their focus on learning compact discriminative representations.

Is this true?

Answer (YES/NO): NO